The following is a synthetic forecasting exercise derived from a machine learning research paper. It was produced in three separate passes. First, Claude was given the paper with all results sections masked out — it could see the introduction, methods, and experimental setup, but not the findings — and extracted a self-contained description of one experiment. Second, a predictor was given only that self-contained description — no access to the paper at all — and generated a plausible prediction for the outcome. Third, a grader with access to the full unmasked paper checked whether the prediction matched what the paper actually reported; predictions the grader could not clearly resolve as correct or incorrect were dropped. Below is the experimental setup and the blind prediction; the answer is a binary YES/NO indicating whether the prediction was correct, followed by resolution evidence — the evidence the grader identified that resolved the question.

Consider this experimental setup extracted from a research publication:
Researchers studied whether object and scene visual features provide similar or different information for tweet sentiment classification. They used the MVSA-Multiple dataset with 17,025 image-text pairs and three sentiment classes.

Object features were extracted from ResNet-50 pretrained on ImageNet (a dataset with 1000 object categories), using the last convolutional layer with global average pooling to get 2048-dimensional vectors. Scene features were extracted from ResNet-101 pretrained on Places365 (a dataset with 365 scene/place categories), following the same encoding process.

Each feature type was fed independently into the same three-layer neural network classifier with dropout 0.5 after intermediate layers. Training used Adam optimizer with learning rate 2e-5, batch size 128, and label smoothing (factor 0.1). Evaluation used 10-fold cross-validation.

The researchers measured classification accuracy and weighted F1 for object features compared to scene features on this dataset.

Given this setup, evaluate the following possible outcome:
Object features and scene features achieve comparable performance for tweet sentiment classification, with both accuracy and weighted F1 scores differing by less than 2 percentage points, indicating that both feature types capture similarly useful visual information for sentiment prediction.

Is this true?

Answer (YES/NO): YES